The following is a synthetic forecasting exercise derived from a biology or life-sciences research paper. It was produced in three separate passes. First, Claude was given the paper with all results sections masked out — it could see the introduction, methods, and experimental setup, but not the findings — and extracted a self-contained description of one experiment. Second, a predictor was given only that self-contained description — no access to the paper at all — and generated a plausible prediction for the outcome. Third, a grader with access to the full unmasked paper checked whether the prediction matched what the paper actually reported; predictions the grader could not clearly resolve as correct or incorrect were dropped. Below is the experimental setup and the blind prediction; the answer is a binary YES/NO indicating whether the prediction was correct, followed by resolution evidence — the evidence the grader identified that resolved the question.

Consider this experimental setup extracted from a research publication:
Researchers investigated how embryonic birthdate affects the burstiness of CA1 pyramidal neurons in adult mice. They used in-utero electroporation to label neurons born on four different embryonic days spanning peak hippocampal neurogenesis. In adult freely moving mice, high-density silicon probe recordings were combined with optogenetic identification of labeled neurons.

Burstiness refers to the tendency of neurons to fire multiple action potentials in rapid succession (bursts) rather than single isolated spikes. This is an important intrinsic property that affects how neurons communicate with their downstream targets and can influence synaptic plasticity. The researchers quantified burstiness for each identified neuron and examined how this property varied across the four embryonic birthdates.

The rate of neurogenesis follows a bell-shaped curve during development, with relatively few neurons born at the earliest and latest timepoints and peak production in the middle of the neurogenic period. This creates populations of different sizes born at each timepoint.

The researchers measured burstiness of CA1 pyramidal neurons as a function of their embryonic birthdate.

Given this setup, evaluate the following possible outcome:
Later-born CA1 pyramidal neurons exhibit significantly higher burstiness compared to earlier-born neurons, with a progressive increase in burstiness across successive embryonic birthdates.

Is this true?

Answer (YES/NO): NO